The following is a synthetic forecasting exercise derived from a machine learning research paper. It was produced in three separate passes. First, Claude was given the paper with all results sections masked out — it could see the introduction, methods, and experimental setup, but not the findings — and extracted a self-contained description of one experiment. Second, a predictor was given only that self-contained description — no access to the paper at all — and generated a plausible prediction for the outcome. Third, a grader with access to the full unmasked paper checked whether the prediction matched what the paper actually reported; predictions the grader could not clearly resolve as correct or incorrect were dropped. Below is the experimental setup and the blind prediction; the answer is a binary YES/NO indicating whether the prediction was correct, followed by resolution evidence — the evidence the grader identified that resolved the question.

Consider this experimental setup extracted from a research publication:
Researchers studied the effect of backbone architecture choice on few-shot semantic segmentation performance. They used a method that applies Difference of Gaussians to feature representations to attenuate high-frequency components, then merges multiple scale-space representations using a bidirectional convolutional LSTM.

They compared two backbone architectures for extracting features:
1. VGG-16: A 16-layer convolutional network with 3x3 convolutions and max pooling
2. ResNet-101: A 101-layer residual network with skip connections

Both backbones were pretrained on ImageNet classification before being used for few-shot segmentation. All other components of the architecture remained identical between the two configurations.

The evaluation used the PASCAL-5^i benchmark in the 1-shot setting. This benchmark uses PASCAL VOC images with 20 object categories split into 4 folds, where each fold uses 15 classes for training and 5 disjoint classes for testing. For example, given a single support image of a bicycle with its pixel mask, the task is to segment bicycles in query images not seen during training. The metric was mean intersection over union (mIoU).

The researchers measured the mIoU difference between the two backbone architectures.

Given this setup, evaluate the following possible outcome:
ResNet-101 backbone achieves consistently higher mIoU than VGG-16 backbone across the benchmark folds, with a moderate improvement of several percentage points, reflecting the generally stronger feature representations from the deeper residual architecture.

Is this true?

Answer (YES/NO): NO